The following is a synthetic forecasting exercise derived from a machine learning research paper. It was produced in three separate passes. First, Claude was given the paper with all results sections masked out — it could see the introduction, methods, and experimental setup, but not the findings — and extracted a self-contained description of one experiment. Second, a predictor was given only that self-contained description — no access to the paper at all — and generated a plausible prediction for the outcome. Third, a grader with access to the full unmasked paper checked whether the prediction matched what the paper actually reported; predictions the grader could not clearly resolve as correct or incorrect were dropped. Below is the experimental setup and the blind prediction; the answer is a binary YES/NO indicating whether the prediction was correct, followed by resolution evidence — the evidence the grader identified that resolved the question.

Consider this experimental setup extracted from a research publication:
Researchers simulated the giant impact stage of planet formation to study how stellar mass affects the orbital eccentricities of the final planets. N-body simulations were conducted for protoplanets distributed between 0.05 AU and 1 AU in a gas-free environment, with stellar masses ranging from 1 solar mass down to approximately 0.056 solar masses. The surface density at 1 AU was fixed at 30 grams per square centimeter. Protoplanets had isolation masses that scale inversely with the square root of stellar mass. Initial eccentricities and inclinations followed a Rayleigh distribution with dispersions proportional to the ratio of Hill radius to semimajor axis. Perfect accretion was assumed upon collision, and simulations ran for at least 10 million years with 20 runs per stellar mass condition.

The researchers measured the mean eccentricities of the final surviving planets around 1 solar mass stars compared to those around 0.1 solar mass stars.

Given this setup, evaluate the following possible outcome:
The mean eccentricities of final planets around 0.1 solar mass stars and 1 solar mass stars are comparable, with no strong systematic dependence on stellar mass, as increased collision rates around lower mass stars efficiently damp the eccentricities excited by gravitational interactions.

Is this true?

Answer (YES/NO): NO